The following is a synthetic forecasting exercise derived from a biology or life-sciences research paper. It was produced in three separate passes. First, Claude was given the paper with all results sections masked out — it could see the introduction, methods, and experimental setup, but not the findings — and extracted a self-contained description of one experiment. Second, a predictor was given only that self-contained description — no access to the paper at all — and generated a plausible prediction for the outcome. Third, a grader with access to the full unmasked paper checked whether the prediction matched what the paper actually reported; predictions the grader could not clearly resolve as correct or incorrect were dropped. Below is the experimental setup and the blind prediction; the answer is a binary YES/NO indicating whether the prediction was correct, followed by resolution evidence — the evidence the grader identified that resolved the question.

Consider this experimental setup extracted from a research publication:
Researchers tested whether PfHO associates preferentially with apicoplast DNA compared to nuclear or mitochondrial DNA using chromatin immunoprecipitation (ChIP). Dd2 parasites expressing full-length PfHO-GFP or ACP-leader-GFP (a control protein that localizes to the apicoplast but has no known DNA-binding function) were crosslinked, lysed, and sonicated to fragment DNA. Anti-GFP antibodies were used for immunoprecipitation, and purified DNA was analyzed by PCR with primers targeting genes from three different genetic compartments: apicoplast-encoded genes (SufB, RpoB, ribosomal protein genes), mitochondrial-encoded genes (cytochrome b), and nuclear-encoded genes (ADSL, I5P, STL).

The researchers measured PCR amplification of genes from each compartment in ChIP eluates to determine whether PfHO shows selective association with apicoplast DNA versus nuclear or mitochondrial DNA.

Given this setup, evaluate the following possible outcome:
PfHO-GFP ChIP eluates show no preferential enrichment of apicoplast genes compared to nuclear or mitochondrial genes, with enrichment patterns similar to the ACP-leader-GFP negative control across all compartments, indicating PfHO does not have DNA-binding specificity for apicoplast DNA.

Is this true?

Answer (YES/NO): NO